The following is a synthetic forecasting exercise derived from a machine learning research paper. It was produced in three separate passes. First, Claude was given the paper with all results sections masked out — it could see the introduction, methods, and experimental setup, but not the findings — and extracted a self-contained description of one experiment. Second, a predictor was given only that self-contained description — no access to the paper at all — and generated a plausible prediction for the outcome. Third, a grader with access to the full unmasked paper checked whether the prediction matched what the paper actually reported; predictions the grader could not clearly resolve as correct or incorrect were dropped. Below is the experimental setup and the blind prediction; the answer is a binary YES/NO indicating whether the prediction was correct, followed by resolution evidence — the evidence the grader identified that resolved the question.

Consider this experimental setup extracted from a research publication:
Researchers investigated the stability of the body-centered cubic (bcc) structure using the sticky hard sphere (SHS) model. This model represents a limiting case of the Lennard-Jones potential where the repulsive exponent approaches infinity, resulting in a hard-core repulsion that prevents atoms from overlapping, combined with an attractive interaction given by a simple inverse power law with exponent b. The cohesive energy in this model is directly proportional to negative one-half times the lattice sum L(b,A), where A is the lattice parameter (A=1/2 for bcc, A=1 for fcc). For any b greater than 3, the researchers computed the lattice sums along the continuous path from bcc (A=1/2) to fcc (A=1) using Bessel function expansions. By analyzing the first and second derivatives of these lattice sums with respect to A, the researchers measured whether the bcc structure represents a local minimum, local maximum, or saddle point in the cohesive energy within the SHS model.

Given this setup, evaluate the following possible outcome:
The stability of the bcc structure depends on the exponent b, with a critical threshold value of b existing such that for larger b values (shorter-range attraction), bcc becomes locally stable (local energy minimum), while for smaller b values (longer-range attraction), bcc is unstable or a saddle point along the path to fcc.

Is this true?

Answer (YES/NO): NO